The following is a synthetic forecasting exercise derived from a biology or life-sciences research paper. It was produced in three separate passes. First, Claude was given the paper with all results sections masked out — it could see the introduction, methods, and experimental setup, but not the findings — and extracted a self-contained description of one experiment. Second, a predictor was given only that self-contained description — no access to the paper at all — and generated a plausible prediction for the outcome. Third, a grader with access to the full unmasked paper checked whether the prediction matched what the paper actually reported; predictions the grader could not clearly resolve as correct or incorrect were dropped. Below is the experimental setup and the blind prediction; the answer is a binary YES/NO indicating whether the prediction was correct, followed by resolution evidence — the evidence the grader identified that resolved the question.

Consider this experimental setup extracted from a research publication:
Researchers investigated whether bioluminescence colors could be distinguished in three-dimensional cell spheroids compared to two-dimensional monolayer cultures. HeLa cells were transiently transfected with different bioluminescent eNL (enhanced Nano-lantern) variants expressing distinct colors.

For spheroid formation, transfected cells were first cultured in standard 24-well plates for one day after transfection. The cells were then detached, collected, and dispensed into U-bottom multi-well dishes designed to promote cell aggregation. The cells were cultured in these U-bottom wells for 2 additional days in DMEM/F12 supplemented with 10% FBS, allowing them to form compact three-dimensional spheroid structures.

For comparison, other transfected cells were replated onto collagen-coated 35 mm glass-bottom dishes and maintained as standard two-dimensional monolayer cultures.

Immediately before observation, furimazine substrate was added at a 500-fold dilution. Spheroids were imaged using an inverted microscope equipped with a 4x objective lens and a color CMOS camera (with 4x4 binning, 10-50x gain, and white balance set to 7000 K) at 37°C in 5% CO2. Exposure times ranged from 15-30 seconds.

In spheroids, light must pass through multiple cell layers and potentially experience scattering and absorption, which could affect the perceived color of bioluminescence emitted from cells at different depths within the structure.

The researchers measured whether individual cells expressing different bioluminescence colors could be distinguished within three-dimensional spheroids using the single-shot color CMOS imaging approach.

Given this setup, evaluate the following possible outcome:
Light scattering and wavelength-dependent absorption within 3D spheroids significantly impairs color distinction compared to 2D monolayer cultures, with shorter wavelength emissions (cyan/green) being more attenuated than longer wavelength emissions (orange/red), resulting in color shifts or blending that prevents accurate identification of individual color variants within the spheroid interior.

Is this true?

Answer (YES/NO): NO